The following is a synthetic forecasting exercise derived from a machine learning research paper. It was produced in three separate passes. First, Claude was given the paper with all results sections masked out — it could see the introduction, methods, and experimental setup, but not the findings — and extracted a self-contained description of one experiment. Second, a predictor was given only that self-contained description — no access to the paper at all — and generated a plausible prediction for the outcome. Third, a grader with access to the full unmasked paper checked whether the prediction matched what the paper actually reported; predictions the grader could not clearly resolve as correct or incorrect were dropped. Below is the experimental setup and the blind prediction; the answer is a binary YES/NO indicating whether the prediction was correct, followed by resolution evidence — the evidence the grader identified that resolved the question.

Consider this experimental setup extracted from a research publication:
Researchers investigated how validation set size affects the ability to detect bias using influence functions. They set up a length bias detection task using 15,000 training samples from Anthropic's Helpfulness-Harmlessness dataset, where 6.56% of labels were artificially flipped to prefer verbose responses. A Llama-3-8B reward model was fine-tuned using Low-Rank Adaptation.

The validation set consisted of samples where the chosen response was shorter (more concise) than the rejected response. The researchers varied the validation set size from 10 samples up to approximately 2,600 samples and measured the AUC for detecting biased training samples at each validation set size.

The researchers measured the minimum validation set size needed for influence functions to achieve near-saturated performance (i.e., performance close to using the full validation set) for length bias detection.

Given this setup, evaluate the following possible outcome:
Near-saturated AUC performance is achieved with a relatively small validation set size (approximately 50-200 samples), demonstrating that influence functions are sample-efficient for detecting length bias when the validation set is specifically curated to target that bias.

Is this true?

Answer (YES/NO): YES